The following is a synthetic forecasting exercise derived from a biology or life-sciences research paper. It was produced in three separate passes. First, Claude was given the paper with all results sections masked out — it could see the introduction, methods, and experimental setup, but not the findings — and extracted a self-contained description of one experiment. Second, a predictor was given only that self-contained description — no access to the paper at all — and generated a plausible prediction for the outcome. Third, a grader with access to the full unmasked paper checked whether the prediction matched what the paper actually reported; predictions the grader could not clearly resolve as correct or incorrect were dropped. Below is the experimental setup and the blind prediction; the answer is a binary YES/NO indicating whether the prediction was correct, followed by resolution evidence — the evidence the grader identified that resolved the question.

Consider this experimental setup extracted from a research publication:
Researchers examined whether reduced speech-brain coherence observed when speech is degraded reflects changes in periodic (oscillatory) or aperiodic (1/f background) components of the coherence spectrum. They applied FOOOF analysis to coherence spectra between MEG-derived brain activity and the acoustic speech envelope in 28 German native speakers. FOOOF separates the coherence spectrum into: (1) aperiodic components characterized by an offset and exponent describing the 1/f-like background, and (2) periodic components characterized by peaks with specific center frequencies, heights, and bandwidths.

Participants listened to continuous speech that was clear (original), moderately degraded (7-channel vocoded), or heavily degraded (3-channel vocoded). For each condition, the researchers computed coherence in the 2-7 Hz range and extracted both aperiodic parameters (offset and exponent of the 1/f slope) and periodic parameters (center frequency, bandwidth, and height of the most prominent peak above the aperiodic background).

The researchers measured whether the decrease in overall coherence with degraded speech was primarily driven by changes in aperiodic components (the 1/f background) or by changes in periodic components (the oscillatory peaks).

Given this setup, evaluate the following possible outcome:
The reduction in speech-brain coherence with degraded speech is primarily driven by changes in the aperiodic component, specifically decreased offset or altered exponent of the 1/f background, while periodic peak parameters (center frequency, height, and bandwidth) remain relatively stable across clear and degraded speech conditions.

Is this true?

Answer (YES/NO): NO